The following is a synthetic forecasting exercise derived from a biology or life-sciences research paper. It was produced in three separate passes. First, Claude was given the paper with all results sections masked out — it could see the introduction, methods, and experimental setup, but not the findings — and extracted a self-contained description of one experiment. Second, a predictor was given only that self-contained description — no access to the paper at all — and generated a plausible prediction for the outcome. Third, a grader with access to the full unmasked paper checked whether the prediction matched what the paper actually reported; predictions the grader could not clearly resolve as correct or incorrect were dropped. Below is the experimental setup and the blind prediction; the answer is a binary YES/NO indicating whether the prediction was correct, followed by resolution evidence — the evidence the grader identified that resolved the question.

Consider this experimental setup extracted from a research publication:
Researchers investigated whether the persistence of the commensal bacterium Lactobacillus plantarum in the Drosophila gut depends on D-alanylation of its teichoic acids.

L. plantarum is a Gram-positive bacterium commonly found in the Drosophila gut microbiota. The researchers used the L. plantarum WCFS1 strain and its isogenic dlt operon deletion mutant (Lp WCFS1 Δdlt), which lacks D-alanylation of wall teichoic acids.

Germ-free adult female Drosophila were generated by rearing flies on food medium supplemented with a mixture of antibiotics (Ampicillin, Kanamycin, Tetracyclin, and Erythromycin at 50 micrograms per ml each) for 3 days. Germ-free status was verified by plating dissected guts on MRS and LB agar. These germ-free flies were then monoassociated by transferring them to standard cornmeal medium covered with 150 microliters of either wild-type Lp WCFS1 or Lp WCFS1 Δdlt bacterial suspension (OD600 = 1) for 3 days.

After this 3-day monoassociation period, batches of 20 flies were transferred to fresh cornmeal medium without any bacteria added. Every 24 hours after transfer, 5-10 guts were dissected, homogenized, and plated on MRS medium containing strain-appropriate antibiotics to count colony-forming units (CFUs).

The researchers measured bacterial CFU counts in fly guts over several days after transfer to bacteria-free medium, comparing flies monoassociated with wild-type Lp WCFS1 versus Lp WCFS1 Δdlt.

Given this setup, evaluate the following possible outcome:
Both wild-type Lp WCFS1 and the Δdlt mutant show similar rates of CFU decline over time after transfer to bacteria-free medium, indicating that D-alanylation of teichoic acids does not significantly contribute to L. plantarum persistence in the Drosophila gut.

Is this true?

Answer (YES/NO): NO